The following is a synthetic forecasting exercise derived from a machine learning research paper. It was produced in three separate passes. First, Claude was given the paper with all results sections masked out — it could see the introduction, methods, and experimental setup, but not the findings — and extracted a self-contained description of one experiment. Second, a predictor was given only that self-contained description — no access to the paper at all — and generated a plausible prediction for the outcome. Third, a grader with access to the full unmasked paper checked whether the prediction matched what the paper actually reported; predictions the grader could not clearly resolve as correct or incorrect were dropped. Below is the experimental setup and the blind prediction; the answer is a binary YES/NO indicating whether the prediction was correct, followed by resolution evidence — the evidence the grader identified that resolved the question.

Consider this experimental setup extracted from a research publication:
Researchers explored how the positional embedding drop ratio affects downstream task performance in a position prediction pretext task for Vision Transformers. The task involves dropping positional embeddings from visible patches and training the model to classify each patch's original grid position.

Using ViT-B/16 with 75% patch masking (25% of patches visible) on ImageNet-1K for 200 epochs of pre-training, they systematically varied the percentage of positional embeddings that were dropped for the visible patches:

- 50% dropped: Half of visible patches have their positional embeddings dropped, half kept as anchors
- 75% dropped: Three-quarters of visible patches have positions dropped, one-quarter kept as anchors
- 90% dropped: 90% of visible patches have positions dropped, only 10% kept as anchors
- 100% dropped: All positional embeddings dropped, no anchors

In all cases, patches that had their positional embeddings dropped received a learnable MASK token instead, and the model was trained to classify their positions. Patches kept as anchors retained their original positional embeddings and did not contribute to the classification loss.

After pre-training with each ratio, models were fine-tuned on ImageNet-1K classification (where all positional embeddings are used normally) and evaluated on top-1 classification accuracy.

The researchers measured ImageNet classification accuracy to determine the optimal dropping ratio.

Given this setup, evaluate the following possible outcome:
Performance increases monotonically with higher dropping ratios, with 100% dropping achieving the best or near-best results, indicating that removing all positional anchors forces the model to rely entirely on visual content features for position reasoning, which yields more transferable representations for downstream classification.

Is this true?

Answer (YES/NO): NO